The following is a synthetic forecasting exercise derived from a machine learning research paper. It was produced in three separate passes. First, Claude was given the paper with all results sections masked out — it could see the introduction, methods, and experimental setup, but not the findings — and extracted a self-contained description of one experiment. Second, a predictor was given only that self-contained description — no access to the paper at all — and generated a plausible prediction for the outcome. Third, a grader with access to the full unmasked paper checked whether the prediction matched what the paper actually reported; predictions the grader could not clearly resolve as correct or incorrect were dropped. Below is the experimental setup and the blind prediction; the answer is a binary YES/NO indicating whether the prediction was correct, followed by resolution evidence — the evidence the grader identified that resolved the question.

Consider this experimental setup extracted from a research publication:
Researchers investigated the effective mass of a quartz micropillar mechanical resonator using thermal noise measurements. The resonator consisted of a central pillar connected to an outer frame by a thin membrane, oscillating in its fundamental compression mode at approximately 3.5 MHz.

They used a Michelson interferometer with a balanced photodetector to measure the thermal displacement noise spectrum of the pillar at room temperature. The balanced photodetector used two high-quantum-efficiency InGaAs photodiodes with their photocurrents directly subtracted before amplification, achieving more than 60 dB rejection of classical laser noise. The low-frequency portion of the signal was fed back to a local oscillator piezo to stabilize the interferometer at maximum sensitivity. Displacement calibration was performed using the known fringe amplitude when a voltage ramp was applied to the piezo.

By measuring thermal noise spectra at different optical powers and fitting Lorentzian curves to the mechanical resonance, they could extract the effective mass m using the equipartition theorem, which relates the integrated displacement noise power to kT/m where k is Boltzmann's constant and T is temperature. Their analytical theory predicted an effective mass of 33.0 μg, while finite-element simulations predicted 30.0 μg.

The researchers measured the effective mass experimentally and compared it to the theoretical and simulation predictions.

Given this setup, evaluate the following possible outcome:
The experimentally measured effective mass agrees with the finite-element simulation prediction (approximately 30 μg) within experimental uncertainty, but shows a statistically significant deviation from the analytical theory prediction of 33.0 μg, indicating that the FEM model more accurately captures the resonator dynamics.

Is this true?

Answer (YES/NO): NO